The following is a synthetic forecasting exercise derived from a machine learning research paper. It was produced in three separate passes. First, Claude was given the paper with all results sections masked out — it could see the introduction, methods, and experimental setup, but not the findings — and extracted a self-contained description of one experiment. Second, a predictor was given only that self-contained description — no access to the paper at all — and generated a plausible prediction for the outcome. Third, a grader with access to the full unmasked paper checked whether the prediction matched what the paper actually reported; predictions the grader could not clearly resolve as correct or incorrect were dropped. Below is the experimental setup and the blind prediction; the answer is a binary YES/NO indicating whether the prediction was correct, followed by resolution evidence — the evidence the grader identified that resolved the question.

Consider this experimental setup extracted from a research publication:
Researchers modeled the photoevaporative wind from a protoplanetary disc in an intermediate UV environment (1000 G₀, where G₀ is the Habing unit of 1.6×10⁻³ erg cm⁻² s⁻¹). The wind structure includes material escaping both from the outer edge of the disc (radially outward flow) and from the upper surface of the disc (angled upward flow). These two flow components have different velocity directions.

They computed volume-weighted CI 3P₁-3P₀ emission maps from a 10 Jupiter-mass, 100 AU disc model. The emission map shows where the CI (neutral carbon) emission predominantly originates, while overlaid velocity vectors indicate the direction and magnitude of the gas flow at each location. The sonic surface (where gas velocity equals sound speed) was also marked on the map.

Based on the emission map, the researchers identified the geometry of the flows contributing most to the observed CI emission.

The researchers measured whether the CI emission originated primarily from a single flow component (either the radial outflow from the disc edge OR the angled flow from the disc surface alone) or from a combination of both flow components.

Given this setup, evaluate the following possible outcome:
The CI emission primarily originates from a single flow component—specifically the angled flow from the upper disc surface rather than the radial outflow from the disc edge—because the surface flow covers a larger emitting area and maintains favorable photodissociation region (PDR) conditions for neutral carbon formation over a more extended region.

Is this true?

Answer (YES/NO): NO